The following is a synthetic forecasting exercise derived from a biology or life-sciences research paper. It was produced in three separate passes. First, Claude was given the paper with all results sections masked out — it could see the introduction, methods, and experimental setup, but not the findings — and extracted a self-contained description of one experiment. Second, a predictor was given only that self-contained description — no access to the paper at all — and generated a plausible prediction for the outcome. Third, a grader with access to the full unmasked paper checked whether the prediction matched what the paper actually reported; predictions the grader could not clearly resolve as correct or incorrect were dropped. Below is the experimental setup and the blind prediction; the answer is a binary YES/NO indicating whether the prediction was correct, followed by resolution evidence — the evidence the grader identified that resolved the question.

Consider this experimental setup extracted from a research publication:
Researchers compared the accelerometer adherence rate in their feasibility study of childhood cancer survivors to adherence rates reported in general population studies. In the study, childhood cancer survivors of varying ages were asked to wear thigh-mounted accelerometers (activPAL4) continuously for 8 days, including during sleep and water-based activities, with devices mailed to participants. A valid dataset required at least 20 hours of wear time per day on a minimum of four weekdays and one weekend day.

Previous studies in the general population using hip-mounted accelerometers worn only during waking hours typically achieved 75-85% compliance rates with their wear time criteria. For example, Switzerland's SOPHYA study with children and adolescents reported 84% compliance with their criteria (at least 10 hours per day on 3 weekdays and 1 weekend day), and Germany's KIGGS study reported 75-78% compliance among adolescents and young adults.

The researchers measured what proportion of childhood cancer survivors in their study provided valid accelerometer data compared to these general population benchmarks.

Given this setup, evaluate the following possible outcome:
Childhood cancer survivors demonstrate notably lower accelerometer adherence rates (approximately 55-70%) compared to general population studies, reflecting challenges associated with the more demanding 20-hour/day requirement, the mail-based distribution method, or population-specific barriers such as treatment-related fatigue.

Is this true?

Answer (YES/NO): NO